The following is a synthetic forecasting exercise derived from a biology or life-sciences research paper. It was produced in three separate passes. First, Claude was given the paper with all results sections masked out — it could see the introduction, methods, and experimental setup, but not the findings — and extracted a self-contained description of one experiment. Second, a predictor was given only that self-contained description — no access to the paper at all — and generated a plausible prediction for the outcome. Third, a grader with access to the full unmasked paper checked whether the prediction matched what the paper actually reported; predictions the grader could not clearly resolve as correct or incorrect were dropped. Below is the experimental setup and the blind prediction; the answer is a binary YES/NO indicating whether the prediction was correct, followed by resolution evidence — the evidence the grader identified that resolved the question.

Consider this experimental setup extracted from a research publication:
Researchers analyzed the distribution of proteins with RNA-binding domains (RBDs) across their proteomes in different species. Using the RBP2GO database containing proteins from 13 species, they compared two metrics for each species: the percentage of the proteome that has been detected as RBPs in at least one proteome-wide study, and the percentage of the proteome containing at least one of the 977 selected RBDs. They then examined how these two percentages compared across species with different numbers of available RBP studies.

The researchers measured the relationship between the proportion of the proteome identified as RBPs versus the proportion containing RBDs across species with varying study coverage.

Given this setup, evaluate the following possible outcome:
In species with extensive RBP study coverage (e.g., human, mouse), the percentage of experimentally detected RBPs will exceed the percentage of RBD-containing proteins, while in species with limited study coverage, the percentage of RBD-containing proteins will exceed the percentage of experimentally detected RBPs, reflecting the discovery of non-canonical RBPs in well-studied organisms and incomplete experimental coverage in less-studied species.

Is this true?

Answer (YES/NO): YES